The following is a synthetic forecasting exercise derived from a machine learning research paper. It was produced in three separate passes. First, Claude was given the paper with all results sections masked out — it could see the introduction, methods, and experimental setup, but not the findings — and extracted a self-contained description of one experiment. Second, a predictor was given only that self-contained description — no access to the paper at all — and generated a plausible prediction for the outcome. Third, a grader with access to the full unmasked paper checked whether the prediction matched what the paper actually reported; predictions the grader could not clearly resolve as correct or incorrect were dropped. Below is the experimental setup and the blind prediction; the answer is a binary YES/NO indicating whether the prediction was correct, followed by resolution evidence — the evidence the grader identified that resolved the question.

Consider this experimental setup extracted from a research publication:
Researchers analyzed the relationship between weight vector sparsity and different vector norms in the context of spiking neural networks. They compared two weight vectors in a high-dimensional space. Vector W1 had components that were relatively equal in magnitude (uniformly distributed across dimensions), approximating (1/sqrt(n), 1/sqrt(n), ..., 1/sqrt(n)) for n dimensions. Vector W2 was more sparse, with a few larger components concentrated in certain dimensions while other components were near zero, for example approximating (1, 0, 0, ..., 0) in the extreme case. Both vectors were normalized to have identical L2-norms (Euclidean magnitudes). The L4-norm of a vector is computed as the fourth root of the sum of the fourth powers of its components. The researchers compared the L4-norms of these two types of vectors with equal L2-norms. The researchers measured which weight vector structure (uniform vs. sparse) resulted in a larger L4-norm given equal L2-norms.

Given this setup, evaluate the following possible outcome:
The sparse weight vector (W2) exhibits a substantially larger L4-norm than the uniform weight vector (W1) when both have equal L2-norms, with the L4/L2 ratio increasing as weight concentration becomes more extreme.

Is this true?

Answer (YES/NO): YES